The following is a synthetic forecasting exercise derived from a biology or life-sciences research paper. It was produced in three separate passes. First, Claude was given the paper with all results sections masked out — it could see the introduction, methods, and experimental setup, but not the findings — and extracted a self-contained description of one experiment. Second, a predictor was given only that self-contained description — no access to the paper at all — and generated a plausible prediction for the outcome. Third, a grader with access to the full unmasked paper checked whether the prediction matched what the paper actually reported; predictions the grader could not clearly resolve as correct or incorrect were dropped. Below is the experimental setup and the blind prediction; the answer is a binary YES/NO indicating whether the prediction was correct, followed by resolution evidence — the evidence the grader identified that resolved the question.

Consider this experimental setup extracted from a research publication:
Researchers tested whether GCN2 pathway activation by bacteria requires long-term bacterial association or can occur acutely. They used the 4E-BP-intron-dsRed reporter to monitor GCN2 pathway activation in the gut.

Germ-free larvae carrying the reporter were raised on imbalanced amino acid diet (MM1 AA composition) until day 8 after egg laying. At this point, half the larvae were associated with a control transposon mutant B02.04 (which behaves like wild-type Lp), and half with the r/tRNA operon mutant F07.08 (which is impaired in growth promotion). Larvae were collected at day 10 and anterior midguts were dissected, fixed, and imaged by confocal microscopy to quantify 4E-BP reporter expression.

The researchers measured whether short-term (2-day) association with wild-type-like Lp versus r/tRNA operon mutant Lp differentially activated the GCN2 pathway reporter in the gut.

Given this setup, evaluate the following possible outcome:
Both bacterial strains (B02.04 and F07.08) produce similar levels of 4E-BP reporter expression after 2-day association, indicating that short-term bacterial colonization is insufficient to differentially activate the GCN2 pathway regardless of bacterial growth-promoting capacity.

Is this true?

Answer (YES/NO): NO